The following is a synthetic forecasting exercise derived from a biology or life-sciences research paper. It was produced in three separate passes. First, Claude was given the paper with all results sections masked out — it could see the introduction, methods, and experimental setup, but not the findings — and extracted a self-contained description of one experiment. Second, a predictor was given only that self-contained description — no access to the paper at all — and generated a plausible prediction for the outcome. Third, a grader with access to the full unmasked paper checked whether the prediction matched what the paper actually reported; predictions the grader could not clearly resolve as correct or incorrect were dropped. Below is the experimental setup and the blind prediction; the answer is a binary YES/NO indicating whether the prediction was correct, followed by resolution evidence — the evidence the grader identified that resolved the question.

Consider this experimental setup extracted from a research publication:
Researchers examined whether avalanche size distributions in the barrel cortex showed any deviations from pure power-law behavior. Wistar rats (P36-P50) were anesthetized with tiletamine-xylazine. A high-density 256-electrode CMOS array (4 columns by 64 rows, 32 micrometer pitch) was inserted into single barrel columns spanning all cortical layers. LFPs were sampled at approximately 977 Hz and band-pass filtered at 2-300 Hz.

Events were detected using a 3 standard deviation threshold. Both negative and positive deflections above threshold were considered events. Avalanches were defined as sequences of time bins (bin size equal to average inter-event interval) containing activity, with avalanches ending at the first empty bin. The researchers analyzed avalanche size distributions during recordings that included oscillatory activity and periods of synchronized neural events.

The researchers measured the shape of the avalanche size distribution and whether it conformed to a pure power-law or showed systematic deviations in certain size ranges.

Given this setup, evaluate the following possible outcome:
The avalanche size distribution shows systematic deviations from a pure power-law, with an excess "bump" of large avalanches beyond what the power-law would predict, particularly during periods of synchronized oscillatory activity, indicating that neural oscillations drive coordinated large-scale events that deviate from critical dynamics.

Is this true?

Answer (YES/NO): YES